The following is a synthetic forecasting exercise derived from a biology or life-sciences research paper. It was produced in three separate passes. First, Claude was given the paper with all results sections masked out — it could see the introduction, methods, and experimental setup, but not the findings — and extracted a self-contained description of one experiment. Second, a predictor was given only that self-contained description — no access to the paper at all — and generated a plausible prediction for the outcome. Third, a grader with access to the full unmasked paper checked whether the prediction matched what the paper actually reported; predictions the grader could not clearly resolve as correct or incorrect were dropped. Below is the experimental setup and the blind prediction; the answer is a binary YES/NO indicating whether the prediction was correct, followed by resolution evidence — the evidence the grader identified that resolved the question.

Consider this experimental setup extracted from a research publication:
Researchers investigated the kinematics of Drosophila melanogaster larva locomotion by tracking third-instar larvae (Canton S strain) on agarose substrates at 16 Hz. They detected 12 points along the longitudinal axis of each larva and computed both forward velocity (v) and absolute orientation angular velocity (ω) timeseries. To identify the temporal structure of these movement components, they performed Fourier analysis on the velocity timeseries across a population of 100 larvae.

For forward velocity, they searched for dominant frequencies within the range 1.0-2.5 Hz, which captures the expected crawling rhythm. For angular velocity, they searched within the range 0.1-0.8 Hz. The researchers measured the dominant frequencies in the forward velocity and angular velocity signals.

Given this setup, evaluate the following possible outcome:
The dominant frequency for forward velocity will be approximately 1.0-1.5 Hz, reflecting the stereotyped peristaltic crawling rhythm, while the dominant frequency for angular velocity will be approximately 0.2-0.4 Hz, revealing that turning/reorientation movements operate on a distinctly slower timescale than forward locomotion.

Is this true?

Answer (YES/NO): YES